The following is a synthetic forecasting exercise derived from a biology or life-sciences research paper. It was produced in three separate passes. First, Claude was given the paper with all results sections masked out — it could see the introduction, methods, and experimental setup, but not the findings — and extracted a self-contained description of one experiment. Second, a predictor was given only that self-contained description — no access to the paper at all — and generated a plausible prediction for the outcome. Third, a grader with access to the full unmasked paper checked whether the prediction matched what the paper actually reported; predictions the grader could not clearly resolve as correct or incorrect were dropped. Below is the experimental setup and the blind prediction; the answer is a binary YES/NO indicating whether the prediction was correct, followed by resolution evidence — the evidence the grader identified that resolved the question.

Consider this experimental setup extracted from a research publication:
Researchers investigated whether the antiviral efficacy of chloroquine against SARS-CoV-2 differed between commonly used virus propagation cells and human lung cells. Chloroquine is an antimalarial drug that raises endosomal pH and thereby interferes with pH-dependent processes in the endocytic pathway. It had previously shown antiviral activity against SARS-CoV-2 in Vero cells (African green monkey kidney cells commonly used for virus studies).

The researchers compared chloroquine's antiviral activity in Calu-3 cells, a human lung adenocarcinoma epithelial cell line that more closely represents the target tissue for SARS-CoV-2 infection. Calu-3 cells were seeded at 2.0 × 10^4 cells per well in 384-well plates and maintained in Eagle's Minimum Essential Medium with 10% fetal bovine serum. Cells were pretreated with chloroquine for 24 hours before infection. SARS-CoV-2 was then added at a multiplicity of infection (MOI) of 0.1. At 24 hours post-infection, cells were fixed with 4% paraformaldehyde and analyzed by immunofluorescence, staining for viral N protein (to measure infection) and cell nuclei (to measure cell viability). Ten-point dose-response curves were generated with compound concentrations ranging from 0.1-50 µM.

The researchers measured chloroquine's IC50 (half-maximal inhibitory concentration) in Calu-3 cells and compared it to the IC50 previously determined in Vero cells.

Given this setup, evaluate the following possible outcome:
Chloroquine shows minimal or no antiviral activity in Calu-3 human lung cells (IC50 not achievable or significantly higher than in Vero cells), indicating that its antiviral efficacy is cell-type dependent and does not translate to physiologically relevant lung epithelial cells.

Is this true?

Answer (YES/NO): YES